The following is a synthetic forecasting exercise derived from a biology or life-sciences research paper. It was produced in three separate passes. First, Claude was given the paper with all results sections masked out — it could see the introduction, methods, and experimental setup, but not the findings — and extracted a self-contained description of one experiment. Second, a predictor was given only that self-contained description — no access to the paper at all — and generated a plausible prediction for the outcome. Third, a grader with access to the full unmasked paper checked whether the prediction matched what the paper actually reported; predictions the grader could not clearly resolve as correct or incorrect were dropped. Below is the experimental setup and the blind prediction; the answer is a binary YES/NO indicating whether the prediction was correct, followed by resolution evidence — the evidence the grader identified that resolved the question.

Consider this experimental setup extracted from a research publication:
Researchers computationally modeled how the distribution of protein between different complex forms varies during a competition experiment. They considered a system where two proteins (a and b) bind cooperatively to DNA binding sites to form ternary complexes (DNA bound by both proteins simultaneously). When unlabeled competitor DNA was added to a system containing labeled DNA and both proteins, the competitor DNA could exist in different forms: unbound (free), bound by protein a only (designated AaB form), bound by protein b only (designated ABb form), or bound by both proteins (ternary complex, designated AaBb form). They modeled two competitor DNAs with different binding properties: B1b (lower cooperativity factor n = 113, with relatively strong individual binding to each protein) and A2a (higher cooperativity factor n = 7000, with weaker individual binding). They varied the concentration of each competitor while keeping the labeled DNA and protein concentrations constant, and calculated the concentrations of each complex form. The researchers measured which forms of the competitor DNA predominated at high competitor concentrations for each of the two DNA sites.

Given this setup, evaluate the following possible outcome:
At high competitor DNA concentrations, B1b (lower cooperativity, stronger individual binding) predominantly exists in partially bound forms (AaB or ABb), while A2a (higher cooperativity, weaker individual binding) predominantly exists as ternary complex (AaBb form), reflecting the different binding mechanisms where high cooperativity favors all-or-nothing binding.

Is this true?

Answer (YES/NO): YES